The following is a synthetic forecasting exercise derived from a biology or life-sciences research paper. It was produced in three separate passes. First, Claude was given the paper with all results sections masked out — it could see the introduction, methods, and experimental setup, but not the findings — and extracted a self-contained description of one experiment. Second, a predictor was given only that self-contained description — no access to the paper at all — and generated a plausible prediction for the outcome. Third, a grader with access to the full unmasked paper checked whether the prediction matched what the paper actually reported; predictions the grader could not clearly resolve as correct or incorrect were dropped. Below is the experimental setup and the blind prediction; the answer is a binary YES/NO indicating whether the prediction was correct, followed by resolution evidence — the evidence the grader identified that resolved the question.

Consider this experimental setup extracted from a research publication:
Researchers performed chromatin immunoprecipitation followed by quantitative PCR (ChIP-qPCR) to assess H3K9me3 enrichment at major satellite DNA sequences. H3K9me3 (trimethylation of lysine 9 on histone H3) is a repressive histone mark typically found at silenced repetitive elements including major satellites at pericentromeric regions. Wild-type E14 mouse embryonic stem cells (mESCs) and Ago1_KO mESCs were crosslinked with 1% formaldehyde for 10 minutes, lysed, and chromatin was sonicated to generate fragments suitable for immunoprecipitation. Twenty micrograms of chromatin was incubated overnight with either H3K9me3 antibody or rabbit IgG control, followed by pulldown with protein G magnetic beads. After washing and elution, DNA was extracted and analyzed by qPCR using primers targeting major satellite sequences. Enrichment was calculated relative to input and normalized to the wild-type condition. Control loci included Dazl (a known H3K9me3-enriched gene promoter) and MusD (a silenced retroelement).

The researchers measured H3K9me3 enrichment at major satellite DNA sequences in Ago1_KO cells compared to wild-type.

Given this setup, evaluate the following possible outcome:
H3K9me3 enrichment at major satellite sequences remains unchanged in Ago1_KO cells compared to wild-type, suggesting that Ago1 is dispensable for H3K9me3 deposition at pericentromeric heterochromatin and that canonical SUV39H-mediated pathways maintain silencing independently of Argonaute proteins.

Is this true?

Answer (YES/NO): NO